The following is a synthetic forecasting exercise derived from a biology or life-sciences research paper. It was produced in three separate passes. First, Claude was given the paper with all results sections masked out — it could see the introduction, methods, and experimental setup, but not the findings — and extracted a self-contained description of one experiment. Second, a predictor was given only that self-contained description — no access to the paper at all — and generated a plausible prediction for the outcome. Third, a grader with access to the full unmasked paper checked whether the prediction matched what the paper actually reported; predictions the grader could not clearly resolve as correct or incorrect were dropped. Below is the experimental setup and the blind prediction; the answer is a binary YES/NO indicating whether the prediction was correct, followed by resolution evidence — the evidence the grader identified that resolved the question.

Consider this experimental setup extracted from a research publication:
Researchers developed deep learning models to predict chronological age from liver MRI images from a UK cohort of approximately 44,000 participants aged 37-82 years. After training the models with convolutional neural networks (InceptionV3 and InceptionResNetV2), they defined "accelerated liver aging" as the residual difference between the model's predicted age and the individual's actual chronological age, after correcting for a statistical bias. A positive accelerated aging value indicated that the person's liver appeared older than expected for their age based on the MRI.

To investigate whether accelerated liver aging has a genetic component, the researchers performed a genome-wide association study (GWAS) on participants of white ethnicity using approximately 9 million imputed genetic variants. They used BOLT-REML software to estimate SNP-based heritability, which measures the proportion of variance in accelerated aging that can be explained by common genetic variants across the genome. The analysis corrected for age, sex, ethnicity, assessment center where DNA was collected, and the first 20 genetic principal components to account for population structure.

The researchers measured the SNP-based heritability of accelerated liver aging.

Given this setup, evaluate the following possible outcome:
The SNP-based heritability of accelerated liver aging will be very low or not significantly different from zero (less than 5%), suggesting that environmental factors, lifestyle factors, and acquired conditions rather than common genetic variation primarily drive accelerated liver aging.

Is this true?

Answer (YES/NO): NO